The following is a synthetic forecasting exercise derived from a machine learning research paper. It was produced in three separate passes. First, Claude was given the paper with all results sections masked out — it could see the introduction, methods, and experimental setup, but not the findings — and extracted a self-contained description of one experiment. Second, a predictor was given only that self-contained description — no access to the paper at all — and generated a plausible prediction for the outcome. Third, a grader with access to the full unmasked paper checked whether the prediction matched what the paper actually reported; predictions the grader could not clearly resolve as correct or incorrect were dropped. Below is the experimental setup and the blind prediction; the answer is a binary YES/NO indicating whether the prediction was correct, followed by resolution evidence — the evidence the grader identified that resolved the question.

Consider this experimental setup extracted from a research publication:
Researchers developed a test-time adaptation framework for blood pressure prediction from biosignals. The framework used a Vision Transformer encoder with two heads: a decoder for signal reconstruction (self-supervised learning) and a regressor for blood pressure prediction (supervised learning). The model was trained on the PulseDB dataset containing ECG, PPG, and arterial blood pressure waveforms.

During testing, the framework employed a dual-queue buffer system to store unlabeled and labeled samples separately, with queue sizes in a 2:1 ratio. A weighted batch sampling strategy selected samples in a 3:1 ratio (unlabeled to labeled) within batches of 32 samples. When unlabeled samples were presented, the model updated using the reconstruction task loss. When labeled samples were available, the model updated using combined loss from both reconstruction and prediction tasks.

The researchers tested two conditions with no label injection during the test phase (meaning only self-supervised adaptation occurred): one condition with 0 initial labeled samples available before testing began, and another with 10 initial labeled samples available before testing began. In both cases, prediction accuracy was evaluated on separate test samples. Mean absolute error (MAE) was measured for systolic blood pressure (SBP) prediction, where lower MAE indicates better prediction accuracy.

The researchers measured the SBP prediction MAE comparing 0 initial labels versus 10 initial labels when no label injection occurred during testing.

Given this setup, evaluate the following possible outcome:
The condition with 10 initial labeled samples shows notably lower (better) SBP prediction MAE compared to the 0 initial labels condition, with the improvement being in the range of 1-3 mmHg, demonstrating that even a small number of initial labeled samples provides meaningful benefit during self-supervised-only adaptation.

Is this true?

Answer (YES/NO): NO